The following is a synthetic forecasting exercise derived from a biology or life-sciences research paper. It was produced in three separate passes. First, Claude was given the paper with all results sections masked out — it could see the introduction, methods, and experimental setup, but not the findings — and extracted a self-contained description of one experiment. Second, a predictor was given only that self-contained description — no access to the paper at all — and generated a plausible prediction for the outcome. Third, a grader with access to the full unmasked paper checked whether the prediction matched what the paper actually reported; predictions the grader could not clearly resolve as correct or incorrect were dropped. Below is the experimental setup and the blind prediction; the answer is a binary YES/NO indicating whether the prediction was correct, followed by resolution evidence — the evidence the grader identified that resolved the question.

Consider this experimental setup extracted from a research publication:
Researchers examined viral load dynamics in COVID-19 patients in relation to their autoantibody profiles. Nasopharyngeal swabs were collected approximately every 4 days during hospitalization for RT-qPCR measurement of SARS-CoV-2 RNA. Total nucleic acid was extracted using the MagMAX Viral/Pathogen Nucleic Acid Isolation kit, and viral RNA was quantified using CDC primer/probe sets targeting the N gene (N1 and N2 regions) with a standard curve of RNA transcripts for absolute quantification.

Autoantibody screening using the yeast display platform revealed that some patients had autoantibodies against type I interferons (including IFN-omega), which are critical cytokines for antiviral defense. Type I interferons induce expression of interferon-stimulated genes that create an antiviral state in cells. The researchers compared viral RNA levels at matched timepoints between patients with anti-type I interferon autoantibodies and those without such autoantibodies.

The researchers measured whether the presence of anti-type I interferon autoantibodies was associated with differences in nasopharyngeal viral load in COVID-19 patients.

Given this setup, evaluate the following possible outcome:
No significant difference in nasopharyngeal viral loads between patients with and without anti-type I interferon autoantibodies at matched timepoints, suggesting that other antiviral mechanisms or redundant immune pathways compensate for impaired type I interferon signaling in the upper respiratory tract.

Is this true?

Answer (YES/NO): NO